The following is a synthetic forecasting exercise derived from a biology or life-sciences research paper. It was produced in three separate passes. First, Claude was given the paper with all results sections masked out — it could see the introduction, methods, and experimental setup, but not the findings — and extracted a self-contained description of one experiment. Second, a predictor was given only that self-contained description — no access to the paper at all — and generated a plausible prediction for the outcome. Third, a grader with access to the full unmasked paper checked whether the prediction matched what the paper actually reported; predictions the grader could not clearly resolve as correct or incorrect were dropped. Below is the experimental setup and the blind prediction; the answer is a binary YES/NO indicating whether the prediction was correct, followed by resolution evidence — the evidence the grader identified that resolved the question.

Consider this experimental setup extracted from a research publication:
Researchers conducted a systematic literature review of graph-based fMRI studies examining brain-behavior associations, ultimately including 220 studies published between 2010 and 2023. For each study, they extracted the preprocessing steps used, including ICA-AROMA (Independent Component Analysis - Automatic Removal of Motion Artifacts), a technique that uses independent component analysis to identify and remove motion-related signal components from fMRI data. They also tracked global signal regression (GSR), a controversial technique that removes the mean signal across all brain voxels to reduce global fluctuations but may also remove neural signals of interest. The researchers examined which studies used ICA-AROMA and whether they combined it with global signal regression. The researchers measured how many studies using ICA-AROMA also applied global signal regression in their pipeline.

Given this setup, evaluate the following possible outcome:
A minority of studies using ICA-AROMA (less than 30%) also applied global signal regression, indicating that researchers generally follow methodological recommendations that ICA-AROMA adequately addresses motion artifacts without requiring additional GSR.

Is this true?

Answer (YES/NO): YES